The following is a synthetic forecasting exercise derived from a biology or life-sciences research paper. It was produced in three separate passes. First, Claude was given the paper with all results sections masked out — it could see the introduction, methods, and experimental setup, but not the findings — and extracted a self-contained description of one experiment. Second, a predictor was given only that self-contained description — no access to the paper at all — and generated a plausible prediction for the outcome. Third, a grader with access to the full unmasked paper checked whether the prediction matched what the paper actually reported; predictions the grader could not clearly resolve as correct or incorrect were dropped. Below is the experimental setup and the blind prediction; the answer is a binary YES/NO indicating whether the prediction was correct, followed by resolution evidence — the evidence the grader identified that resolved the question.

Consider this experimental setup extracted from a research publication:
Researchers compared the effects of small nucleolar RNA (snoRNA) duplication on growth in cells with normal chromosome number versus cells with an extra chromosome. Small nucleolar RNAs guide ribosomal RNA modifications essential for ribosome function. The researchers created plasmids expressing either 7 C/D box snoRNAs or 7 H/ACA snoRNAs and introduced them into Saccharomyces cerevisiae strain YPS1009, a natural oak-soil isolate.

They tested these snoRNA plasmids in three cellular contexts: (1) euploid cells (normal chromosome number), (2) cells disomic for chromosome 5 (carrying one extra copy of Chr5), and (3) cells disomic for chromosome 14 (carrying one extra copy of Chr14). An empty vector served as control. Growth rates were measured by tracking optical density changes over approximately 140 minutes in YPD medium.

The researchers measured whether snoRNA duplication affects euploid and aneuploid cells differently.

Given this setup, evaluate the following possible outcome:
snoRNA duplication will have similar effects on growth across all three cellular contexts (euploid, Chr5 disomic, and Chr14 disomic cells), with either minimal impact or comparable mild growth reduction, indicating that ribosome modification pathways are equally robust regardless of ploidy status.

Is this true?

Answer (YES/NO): NO